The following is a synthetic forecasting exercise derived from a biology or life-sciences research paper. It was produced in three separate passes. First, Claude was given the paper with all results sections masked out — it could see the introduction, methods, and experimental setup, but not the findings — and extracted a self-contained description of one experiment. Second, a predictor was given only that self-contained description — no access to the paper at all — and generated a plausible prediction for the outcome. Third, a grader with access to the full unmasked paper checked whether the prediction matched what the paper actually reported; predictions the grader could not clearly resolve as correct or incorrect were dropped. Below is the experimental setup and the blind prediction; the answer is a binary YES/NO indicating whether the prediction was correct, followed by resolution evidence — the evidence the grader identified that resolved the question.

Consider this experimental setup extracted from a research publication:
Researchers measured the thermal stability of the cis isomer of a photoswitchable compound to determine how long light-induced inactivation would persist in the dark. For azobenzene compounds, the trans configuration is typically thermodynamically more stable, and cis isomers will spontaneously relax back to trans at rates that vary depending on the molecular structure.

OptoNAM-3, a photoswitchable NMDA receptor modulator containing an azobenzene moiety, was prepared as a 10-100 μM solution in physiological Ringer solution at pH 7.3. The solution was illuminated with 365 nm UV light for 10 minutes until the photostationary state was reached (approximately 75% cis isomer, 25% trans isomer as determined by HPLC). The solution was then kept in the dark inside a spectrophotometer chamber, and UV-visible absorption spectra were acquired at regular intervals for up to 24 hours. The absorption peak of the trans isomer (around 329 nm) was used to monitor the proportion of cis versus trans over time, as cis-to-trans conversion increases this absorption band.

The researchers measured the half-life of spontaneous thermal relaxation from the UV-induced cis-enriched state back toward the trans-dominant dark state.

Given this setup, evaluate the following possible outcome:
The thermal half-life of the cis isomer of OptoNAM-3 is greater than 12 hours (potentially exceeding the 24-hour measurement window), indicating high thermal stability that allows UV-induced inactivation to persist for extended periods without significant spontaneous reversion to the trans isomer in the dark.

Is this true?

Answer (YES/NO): YES